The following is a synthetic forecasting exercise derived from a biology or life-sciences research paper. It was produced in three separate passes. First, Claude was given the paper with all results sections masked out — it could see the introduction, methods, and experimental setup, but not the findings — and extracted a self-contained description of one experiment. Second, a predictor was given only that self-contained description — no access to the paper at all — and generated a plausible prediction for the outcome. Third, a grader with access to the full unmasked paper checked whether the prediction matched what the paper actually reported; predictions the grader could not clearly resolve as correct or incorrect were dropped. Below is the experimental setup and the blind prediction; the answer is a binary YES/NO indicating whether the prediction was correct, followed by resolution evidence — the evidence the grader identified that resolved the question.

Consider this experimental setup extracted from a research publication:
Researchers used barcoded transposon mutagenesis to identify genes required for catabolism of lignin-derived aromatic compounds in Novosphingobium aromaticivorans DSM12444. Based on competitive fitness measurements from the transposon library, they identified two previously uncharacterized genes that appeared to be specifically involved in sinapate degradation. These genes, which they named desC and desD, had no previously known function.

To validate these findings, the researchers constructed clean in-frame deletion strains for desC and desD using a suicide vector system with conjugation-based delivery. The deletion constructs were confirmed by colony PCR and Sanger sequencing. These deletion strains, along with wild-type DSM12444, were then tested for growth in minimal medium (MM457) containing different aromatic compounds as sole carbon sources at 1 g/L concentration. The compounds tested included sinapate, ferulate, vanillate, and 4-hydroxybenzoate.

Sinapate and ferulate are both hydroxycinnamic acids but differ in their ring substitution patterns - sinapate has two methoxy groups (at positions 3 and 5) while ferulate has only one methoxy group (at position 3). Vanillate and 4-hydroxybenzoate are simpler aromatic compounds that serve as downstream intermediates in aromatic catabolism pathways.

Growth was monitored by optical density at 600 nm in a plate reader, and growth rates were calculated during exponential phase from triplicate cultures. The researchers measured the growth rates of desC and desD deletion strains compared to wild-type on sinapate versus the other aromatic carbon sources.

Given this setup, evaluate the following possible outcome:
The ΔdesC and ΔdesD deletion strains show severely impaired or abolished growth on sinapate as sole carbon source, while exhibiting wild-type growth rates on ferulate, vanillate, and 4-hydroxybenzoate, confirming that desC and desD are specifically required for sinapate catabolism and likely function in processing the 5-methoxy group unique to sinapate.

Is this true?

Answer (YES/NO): NO